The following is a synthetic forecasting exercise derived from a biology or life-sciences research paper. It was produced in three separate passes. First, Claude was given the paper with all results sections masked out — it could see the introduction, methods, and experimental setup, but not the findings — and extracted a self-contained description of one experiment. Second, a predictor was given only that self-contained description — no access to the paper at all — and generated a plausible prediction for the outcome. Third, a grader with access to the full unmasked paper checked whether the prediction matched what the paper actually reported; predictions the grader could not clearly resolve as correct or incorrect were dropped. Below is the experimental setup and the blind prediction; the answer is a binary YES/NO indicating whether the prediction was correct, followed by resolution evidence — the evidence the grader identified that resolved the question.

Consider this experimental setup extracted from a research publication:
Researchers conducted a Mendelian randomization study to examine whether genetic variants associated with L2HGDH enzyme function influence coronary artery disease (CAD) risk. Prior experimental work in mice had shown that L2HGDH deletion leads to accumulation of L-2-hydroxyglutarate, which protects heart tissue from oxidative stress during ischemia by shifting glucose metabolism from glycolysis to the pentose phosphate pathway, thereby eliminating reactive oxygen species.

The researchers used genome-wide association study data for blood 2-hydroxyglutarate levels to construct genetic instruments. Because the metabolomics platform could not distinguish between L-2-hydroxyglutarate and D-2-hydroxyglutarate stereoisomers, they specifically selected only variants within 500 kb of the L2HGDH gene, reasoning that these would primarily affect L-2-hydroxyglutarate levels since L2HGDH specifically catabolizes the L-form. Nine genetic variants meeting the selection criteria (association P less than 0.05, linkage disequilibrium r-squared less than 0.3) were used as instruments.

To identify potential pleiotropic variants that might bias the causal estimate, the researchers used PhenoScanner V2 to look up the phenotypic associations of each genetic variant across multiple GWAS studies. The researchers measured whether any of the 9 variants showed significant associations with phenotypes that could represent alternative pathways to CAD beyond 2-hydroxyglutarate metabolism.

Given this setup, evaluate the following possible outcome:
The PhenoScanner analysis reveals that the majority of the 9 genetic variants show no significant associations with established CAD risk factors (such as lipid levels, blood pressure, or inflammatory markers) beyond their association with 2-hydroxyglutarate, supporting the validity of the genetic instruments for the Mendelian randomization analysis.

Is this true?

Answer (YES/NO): YES